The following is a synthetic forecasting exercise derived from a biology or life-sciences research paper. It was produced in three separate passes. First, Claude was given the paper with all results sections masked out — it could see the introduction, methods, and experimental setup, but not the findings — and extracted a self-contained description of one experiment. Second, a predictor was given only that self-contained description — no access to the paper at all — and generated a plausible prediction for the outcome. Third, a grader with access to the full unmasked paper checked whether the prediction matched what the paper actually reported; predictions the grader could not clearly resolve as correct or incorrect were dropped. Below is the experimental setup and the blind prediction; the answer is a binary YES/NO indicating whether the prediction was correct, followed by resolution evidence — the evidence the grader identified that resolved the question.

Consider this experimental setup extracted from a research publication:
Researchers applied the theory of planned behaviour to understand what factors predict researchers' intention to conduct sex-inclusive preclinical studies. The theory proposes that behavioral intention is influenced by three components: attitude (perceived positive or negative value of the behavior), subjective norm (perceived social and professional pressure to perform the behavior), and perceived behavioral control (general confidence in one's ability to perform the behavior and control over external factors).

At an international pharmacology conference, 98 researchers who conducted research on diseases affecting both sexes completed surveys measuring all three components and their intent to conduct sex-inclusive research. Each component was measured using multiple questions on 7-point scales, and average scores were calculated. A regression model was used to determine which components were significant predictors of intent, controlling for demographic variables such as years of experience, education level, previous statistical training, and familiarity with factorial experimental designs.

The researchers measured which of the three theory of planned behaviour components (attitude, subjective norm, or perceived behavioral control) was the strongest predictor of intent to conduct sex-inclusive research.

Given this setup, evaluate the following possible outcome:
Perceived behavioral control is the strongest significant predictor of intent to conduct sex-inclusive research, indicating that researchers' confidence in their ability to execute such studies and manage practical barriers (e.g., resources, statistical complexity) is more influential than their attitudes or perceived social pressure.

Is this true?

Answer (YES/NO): NO